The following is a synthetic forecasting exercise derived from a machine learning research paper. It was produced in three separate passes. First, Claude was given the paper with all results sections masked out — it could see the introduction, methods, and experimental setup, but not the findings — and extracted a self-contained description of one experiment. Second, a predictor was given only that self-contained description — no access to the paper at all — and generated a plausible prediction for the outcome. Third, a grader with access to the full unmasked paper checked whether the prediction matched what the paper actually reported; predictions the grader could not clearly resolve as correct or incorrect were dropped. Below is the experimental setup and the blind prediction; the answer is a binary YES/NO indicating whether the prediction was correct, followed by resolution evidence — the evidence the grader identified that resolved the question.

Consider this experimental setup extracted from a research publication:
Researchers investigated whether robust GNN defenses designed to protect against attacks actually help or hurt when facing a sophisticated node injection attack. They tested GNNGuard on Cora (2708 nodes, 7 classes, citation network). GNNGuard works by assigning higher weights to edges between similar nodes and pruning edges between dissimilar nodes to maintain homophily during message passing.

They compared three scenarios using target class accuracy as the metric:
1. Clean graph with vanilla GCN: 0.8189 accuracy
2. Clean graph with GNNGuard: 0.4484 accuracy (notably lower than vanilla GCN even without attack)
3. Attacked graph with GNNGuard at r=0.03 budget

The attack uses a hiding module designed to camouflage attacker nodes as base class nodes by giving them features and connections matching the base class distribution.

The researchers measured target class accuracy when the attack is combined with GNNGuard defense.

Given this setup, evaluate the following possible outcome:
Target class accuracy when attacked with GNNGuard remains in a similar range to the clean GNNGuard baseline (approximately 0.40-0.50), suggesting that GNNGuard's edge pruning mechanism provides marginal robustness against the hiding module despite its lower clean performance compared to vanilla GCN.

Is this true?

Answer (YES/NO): NO